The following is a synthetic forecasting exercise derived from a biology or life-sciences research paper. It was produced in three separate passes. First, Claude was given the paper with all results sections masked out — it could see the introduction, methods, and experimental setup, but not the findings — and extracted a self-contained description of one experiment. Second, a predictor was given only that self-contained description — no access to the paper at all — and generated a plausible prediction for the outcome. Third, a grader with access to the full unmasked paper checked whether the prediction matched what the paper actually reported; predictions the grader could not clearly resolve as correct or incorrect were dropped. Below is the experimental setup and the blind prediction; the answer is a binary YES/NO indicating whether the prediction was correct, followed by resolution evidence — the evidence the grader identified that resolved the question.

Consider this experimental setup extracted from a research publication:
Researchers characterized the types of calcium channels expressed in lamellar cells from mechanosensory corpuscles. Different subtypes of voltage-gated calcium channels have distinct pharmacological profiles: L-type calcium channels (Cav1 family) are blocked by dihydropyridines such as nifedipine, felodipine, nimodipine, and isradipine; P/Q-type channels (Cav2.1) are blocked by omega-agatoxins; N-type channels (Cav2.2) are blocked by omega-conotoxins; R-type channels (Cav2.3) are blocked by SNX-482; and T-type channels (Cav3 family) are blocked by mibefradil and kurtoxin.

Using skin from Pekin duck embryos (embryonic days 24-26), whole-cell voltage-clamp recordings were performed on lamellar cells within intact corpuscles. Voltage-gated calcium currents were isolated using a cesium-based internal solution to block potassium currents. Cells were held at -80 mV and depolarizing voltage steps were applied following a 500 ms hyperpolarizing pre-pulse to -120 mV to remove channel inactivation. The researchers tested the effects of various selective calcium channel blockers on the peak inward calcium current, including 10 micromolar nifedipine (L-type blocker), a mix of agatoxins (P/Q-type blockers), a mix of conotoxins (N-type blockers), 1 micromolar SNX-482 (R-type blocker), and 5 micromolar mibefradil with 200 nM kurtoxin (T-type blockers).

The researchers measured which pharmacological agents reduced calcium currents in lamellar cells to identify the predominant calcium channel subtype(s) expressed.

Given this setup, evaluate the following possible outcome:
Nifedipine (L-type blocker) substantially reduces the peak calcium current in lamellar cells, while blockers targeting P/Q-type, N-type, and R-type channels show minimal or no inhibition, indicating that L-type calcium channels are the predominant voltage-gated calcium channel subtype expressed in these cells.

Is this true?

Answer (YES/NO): NO